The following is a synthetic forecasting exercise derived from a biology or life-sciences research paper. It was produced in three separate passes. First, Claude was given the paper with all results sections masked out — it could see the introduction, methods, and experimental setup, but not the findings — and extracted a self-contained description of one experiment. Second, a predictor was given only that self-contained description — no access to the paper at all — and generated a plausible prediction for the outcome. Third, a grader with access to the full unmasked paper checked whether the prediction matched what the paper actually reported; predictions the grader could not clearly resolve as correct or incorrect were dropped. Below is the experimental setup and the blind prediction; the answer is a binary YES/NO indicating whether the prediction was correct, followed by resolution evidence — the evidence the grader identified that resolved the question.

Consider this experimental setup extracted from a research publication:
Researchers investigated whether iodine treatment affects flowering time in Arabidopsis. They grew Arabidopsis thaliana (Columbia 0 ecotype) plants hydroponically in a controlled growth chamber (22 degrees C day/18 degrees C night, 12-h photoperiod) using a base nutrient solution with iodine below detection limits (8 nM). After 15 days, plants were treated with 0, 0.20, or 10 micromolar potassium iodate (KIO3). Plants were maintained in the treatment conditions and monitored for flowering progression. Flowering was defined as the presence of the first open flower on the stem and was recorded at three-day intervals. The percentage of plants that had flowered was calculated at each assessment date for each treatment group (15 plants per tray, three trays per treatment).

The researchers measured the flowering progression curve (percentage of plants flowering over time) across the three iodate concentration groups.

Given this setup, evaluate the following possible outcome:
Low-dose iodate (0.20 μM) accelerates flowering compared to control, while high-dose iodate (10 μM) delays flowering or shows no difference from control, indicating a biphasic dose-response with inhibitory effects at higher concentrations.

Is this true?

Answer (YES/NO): NO